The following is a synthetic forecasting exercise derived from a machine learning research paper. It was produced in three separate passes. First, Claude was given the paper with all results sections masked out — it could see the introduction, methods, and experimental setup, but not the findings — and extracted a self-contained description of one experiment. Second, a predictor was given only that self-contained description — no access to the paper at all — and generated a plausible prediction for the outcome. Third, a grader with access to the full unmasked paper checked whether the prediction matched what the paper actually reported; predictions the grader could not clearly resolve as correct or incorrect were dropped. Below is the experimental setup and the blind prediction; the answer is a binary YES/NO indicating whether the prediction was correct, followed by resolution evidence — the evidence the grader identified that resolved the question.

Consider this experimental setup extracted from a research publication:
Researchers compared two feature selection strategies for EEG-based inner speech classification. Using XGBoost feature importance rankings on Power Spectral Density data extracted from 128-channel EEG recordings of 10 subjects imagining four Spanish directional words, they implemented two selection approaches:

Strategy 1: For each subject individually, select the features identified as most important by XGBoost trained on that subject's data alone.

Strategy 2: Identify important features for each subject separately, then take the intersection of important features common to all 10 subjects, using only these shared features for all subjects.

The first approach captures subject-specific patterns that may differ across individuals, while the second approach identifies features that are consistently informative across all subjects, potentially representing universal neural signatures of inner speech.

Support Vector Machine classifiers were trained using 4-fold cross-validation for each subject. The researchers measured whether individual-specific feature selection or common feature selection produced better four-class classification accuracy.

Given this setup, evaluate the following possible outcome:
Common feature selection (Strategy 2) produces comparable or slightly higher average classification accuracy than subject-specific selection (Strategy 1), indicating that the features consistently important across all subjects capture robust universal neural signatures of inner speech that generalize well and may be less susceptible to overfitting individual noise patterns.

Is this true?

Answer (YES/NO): YES